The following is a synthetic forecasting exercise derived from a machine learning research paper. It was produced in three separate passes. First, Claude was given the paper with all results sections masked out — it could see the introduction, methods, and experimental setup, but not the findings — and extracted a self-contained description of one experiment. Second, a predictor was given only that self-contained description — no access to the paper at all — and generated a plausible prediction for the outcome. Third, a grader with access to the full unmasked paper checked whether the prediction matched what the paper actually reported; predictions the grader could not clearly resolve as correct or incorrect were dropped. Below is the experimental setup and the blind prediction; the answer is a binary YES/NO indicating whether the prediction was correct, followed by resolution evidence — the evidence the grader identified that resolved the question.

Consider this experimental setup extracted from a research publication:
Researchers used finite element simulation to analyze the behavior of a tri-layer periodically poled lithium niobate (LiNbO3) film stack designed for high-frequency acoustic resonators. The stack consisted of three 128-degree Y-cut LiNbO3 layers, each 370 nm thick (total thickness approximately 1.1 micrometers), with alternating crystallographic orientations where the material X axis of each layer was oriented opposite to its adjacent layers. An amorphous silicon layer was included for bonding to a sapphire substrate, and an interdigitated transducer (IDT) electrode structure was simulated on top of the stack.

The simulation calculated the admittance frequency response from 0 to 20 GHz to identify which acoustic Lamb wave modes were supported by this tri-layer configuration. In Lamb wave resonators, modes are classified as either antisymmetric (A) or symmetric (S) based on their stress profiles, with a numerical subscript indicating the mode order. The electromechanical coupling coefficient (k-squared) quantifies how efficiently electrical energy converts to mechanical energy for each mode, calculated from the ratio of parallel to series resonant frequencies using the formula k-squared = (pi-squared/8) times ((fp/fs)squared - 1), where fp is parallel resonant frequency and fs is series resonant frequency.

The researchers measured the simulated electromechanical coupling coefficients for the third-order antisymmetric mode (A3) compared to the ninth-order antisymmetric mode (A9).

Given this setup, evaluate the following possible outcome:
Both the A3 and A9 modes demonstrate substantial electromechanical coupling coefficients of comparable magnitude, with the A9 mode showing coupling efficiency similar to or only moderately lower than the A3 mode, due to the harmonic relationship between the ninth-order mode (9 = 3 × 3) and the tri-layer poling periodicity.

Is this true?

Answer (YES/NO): NO